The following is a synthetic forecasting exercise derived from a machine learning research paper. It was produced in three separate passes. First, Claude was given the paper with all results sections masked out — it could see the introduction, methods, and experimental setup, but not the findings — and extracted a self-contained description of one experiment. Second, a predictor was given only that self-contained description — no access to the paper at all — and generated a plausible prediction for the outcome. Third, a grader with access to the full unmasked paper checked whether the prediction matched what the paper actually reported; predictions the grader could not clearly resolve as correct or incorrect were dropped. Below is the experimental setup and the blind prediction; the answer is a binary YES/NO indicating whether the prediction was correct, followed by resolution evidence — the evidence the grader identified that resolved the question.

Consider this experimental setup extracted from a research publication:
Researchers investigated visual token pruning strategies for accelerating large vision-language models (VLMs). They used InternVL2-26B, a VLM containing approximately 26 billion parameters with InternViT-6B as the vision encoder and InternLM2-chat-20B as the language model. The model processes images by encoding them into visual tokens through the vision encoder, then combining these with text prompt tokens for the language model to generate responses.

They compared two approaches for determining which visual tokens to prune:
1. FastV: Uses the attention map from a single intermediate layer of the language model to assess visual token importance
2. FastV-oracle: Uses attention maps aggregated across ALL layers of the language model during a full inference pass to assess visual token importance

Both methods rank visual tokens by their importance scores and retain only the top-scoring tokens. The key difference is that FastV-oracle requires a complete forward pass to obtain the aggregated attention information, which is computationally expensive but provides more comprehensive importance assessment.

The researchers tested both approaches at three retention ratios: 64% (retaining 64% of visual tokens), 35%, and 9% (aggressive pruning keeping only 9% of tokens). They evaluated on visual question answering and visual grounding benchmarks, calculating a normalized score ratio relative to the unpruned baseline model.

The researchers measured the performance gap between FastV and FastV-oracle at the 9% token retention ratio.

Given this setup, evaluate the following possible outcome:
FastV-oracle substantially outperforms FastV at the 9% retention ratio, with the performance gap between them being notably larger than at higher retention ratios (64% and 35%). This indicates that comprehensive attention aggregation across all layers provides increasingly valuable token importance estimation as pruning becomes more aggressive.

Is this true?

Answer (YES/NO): YES